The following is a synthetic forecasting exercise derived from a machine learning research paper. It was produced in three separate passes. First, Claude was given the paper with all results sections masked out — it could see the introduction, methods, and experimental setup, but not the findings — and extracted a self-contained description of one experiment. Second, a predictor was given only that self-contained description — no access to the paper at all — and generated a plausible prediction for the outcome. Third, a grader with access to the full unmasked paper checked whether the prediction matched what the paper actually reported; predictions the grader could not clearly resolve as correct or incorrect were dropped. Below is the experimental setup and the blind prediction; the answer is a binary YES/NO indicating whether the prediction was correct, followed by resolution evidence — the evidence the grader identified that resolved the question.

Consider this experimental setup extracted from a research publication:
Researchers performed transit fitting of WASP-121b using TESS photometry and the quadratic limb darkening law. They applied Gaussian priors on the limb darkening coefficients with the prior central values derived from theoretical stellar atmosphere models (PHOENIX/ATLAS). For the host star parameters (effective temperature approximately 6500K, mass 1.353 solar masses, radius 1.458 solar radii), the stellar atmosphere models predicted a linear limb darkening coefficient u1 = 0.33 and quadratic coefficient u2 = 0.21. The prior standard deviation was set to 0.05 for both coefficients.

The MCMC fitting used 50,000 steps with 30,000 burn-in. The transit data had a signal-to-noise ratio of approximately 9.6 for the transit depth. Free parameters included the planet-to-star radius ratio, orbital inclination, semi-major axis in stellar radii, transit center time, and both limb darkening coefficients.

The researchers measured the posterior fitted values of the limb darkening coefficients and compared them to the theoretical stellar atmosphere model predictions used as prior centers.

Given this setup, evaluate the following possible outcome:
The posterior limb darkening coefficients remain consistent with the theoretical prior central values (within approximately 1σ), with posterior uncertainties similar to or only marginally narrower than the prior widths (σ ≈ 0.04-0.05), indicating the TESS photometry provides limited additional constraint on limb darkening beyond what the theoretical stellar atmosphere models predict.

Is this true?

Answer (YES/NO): NO